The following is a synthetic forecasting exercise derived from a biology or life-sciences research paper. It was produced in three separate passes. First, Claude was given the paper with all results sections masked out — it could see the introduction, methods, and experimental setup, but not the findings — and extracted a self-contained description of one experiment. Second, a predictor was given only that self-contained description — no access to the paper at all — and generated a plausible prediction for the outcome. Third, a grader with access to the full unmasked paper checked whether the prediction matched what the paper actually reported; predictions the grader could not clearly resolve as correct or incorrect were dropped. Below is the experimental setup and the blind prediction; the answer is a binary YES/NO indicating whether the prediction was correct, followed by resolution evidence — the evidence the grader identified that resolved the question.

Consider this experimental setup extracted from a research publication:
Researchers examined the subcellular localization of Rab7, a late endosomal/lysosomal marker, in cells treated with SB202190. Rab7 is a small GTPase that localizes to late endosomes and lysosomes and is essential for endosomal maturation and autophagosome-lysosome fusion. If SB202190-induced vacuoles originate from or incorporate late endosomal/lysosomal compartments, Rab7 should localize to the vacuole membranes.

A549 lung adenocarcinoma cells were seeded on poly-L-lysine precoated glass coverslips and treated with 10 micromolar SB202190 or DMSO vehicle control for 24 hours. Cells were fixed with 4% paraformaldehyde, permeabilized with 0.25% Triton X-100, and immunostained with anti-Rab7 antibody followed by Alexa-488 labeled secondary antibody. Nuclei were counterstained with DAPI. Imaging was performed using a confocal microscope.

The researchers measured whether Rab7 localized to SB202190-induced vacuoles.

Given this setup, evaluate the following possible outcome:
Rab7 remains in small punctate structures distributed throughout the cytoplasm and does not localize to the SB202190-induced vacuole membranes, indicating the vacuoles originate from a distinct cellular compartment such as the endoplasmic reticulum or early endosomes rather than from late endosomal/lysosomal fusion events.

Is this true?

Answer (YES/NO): NO